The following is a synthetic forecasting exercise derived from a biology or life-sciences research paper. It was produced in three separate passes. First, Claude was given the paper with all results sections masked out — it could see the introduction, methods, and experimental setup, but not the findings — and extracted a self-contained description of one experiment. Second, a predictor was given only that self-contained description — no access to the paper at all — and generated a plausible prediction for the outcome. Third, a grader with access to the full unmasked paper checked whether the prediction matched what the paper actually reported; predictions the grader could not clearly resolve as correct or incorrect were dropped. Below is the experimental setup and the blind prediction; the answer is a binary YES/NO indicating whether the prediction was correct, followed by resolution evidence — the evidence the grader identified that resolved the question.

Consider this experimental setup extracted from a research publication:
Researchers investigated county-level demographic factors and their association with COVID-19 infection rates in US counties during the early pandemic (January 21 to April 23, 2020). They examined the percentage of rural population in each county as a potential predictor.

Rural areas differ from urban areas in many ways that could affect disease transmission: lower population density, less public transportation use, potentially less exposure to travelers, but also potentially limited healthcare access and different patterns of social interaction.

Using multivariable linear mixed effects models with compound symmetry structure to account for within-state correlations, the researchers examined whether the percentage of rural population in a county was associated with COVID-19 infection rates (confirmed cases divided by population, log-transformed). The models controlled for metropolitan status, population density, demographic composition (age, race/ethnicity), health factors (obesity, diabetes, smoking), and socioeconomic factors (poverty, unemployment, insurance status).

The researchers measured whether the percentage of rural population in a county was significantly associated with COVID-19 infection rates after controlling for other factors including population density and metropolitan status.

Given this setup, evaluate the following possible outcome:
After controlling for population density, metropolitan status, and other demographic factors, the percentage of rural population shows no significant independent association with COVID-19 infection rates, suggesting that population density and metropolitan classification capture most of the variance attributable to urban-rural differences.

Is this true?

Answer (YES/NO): YES